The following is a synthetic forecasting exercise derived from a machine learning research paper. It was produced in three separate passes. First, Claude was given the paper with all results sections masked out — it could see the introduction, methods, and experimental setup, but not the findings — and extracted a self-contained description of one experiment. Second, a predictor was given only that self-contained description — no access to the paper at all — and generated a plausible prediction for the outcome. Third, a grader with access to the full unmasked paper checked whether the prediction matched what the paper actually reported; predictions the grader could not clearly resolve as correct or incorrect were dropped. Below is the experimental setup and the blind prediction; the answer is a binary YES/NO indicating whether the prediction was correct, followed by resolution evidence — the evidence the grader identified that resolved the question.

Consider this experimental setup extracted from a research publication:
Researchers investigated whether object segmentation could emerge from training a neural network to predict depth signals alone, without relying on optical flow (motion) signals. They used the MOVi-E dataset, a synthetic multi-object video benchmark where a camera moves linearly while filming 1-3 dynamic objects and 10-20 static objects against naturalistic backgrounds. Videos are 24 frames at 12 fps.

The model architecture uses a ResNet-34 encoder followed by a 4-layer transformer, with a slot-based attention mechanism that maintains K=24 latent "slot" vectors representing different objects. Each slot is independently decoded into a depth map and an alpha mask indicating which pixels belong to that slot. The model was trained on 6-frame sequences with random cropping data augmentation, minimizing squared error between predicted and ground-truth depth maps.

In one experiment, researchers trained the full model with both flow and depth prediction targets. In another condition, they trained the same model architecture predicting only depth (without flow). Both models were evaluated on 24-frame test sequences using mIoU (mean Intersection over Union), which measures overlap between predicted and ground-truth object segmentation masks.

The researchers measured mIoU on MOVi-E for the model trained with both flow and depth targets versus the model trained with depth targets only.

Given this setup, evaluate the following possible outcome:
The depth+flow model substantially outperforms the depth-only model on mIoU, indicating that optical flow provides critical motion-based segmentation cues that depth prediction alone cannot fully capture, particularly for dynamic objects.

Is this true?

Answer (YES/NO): NO